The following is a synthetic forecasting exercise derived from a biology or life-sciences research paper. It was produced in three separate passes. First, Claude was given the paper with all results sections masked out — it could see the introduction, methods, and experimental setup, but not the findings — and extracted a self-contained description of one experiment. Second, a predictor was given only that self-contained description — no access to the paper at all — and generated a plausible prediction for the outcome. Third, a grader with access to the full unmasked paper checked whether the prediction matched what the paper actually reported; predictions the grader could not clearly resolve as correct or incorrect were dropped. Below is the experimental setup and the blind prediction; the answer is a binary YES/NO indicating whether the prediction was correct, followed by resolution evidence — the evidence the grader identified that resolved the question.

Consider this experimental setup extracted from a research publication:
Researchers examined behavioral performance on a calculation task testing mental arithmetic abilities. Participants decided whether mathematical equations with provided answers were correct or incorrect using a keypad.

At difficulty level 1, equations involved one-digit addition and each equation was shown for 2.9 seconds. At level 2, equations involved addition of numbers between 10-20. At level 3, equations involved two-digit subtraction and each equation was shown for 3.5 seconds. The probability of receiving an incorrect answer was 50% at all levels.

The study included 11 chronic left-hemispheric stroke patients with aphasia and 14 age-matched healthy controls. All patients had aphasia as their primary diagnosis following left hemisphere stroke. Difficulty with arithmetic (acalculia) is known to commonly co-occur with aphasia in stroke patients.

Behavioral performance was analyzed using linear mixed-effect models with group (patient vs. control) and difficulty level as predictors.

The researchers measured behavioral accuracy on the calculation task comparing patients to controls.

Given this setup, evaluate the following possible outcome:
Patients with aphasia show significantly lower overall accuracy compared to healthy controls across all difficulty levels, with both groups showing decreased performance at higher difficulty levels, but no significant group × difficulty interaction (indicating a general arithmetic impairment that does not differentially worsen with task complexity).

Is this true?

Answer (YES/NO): YES